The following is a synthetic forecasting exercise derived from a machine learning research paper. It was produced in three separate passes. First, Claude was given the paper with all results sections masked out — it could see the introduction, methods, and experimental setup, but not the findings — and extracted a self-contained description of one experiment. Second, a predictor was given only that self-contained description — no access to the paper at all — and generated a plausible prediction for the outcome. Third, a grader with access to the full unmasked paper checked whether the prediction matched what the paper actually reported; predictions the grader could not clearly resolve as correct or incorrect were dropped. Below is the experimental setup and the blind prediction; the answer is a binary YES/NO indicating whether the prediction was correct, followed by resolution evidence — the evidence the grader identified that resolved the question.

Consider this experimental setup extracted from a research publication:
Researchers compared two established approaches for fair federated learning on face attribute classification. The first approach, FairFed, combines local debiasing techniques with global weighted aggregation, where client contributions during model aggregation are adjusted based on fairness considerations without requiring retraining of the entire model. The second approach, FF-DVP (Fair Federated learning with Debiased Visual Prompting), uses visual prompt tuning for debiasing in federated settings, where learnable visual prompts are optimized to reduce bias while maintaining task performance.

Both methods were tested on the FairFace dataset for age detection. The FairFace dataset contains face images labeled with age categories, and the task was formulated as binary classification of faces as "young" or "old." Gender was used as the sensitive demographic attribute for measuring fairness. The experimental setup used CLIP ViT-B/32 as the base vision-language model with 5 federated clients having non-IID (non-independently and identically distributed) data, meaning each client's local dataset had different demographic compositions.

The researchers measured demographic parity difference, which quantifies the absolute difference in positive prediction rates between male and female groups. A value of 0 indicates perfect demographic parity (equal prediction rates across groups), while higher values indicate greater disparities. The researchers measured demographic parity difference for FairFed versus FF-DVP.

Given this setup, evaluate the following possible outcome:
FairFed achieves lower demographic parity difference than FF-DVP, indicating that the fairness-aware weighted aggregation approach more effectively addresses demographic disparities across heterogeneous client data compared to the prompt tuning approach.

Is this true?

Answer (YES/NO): NO